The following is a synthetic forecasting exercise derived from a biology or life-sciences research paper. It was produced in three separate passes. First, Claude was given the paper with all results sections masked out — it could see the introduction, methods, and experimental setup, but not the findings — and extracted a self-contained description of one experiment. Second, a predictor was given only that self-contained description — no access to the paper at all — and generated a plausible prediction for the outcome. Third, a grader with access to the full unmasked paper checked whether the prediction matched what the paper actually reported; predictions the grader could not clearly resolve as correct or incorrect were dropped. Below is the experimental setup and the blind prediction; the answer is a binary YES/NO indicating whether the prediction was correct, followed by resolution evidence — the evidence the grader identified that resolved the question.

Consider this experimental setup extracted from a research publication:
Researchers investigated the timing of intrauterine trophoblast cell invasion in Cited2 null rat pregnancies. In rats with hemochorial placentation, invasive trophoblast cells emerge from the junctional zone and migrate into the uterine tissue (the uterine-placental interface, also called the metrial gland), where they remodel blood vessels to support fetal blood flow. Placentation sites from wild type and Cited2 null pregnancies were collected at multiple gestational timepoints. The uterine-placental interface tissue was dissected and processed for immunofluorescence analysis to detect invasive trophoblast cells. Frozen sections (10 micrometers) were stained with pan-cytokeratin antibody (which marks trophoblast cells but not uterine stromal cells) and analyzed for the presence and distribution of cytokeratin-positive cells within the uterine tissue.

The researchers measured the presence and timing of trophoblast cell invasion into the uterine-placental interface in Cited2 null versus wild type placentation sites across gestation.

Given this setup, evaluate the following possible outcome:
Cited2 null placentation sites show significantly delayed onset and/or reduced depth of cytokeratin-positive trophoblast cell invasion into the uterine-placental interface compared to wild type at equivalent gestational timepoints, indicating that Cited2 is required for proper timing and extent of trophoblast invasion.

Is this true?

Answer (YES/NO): YES